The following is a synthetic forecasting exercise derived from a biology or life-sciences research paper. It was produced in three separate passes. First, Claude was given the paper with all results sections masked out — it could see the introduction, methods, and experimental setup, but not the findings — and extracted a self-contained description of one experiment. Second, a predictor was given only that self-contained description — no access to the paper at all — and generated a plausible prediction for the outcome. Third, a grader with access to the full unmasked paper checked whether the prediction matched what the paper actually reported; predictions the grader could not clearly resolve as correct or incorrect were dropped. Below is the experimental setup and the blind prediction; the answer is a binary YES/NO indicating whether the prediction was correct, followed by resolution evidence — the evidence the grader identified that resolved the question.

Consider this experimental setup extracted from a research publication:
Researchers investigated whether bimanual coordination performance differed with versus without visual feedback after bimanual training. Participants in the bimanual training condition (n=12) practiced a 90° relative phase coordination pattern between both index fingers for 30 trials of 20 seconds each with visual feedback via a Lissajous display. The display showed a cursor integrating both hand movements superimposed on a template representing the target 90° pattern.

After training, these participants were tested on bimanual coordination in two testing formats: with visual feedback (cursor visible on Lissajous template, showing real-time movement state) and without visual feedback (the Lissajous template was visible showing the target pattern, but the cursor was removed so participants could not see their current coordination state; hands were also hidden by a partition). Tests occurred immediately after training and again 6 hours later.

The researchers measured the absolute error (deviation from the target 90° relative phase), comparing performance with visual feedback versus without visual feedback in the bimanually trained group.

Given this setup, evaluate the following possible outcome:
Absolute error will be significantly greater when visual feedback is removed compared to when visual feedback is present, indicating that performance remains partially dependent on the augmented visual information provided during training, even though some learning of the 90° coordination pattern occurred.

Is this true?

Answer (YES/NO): NO